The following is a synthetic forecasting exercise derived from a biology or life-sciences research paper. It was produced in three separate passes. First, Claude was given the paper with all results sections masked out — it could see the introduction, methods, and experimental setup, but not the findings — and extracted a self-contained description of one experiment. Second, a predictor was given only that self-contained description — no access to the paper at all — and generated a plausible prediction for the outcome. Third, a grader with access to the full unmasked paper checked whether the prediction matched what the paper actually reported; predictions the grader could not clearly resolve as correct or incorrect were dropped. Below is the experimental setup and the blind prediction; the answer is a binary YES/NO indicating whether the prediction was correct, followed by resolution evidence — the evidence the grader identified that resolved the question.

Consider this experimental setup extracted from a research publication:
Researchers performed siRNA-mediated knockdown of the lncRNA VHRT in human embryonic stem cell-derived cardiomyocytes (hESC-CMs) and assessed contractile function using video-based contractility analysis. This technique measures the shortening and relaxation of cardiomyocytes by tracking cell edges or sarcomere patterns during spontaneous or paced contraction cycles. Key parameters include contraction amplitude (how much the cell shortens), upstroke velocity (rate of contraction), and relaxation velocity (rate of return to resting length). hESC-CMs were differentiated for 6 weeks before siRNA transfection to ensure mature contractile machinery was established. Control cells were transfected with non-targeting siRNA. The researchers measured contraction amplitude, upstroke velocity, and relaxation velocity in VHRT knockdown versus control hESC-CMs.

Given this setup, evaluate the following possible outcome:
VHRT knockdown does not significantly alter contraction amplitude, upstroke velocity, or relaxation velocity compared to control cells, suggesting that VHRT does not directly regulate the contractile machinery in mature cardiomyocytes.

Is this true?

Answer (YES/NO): NO